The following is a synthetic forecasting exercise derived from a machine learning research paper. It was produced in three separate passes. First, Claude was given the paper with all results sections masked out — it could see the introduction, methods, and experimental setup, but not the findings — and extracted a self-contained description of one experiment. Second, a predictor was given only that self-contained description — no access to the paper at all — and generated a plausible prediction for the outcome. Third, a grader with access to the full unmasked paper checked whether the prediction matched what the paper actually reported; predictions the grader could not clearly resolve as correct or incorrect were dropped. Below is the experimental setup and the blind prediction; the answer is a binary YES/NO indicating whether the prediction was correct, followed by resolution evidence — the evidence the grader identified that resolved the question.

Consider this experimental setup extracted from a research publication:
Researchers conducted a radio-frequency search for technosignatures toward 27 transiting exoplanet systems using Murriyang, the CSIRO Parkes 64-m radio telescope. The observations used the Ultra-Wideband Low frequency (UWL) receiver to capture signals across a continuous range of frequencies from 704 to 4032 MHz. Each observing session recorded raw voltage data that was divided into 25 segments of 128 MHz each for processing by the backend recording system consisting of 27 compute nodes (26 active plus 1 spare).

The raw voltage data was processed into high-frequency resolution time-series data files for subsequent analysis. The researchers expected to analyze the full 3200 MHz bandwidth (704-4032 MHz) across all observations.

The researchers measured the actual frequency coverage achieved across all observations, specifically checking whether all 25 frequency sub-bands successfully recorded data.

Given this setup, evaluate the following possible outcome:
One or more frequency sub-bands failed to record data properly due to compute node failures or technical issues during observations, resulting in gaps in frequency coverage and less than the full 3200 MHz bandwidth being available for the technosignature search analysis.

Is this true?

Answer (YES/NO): YES